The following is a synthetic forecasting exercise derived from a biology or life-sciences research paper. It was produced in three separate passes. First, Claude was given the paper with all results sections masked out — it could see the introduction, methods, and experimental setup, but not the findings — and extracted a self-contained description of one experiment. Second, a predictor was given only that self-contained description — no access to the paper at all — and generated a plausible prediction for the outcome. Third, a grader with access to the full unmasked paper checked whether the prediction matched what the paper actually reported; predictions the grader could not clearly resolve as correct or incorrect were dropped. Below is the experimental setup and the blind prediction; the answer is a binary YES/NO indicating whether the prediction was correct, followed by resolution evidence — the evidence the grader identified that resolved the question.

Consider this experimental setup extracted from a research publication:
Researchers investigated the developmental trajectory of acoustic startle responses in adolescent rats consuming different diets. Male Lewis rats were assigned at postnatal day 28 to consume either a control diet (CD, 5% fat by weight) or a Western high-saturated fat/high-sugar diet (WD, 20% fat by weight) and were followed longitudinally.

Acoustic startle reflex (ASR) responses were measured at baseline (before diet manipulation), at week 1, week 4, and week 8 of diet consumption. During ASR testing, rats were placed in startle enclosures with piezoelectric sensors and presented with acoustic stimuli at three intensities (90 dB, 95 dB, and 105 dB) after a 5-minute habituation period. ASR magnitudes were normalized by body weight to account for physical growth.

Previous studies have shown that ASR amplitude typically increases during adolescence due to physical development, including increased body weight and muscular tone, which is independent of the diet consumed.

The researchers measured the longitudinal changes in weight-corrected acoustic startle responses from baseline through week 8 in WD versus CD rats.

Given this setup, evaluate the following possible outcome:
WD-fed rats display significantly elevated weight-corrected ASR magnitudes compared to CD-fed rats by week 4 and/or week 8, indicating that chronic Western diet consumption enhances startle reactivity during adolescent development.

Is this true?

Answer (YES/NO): NO